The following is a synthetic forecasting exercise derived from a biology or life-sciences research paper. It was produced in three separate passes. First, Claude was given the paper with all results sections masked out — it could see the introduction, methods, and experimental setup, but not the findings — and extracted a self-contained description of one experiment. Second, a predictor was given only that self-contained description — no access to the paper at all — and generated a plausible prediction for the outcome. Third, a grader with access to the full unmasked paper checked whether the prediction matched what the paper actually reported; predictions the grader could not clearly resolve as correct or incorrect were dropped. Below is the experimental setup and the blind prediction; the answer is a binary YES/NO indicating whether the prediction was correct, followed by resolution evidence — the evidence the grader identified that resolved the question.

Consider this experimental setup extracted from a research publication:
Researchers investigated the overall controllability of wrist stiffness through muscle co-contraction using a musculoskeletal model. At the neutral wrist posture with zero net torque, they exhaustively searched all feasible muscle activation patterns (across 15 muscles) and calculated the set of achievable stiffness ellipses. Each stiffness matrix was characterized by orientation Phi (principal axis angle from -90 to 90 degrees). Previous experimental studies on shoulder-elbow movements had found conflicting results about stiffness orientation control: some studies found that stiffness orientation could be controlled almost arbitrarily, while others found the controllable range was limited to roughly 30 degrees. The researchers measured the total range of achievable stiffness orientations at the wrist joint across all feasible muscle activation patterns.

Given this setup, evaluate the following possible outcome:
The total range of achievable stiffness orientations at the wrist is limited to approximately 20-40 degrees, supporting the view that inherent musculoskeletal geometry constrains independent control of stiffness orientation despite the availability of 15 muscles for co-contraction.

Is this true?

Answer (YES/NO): NO